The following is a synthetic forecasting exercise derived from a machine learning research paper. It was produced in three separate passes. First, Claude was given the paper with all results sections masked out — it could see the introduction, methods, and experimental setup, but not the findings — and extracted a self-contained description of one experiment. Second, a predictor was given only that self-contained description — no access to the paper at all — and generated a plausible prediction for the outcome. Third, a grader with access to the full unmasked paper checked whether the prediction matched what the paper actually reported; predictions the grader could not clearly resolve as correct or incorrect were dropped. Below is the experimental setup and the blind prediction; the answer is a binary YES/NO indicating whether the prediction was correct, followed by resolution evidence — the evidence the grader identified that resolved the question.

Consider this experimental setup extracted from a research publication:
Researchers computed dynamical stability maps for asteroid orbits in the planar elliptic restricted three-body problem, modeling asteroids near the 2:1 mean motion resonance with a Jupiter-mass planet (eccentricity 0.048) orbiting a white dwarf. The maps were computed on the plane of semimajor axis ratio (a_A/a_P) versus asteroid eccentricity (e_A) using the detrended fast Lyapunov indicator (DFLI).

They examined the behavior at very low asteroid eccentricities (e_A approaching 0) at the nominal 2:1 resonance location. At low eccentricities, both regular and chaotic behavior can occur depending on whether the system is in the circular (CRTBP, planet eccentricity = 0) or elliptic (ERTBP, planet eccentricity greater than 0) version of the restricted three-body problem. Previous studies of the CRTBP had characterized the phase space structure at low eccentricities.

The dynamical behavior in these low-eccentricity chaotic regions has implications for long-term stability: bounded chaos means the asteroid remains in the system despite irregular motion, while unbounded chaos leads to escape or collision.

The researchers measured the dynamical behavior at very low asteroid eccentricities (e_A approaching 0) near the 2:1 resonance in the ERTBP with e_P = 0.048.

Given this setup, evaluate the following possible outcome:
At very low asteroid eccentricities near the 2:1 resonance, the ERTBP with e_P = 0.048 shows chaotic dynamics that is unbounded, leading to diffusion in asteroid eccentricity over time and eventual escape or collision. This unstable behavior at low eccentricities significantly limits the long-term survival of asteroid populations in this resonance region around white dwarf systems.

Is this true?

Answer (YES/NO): NO